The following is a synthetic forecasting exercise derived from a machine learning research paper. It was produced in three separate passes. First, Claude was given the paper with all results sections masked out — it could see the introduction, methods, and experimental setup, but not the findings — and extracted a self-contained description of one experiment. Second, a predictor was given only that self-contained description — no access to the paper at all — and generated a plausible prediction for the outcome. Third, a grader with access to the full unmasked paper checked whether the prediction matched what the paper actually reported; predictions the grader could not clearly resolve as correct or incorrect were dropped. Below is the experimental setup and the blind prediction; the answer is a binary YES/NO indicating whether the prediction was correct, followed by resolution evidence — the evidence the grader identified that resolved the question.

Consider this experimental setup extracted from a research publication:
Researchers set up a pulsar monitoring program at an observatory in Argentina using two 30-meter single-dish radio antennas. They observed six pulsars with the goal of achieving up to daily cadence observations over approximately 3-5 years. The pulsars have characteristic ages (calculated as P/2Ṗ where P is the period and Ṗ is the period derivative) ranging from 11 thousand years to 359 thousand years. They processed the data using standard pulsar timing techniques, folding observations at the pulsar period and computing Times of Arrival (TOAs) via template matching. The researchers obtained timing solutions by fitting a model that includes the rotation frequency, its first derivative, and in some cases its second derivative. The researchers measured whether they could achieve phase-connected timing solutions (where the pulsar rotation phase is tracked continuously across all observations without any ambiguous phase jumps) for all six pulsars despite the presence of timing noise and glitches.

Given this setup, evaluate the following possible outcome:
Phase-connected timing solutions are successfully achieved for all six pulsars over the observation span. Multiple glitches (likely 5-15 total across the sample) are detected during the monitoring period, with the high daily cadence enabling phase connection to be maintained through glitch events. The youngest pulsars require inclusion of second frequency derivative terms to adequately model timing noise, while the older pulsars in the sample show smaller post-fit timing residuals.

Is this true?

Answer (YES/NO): NO